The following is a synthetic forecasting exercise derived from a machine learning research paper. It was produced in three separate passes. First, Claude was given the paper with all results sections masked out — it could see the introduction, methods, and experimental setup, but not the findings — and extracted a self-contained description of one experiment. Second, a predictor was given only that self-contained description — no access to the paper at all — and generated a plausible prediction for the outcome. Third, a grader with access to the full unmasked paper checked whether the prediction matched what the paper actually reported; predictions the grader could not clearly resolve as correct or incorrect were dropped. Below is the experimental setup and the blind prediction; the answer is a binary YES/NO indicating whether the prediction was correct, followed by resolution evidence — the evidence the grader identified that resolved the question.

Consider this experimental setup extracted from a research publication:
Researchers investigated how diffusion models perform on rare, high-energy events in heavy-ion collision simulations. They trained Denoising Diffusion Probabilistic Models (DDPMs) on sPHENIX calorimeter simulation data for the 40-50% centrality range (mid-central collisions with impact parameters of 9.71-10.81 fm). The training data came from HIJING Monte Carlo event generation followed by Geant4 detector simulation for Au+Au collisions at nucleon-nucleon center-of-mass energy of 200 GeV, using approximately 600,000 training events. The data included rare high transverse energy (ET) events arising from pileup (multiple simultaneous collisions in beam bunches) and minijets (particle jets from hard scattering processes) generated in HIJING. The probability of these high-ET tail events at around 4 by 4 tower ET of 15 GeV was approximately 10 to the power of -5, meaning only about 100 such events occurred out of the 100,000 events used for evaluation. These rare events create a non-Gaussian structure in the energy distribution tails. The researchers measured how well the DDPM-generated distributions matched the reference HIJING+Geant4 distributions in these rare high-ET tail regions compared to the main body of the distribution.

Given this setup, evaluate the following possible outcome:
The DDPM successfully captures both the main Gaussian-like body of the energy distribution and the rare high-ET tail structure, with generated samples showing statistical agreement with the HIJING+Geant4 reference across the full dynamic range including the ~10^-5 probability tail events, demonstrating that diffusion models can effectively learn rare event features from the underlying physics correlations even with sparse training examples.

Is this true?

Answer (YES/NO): NO